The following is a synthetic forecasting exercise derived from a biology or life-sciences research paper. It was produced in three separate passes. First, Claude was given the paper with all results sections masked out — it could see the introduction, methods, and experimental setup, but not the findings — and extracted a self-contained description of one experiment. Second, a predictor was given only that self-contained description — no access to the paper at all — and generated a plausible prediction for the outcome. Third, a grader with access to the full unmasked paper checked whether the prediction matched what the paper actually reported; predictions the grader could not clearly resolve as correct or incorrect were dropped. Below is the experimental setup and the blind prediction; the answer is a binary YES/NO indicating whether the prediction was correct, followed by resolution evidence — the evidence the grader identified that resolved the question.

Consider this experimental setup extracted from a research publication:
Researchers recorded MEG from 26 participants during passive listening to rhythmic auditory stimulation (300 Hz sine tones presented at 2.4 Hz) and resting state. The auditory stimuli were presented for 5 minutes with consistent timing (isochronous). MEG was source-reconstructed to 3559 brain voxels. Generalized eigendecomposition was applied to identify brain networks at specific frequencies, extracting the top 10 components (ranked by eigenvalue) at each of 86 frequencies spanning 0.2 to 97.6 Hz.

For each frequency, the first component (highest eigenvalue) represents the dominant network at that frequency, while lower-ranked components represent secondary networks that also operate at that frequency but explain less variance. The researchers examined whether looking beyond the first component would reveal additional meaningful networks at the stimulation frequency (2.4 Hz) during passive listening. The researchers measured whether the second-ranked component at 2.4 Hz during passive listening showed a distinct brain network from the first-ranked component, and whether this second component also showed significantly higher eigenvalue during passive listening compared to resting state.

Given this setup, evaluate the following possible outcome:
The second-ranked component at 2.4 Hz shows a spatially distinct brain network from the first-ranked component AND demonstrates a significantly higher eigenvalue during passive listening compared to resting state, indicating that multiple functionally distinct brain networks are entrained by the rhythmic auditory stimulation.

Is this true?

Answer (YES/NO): YES